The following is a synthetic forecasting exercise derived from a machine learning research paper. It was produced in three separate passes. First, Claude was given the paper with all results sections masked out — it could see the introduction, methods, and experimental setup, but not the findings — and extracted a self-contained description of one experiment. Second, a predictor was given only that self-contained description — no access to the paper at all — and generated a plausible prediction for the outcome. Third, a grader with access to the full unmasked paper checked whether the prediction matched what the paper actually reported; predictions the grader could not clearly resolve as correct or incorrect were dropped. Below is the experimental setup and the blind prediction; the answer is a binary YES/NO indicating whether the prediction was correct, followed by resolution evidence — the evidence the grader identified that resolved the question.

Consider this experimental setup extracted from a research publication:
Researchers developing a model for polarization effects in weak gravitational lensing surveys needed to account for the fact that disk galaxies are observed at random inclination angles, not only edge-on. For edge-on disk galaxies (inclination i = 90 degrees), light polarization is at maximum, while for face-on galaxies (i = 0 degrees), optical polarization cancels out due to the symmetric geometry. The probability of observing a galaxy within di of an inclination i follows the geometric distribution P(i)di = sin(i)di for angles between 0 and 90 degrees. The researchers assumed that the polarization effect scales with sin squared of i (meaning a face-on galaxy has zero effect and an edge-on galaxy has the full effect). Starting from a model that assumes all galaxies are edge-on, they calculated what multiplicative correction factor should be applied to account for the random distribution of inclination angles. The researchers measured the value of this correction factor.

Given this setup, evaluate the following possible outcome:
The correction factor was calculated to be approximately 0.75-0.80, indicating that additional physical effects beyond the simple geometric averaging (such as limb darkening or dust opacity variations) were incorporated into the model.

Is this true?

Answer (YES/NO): NO